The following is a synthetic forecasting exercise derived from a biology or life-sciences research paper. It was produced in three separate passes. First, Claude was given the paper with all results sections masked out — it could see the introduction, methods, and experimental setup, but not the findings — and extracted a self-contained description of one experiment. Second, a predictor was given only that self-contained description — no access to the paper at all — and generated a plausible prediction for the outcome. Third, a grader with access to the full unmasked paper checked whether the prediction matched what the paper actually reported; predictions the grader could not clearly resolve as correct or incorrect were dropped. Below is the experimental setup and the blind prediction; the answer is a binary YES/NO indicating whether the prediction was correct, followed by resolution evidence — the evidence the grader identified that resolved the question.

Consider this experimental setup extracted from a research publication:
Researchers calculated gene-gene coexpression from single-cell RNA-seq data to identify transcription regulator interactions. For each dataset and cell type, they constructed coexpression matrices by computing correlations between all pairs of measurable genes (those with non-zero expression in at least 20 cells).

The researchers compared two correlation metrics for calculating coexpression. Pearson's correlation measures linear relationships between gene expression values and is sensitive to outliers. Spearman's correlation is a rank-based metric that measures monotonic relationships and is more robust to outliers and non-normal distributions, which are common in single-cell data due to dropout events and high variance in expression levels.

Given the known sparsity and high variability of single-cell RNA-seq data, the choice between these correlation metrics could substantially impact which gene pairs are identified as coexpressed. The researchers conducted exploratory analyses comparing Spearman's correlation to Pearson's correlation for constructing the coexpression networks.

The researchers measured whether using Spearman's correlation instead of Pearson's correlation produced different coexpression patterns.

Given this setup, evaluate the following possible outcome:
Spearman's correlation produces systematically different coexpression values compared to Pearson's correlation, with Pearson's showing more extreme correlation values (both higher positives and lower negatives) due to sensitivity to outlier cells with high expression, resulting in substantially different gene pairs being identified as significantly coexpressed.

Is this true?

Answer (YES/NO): NO